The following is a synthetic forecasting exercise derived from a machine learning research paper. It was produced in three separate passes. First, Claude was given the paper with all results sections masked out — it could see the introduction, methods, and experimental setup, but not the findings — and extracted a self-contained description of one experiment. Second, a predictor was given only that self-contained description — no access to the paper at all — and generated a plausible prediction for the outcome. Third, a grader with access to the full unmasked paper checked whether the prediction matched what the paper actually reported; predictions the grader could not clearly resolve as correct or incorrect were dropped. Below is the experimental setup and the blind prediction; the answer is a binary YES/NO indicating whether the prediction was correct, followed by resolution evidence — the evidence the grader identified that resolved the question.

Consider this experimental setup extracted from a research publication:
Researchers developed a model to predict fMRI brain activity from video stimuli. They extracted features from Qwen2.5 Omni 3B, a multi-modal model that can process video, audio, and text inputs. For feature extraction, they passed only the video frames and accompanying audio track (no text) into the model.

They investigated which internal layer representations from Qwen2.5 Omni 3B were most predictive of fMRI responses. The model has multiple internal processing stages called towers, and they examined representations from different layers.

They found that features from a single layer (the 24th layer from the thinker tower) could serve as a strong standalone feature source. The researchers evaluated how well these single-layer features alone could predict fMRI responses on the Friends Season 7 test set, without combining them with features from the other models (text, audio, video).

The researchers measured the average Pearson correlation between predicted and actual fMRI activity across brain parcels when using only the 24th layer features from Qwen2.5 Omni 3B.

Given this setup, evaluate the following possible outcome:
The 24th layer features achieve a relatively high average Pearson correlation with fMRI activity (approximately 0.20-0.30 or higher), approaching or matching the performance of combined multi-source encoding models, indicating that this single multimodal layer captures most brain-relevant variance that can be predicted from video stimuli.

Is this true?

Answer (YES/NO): NO